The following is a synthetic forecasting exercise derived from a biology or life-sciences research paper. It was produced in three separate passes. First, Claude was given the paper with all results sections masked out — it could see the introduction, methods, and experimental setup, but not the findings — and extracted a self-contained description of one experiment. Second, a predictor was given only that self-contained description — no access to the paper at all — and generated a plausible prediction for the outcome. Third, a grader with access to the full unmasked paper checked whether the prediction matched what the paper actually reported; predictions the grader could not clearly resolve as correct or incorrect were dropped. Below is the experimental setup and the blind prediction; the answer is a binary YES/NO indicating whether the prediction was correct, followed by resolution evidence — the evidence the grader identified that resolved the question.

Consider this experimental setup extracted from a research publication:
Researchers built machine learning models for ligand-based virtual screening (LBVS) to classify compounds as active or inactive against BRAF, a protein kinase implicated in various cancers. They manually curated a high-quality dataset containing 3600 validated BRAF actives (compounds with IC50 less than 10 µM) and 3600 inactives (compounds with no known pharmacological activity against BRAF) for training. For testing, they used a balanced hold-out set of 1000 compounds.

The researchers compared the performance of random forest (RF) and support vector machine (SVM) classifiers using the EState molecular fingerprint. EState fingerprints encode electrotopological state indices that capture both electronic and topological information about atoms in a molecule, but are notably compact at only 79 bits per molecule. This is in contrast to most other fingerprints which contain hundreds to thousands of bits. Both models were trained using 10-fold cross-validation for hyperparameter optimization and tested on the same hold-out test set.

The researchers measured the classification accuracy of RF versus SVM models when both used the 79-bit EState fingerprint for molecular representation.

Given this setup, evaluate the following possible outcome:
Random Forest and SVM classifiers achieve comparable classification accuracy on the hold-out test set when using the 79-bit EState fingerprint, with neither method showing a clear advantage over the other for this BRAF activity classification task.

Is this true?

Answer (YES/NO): NO